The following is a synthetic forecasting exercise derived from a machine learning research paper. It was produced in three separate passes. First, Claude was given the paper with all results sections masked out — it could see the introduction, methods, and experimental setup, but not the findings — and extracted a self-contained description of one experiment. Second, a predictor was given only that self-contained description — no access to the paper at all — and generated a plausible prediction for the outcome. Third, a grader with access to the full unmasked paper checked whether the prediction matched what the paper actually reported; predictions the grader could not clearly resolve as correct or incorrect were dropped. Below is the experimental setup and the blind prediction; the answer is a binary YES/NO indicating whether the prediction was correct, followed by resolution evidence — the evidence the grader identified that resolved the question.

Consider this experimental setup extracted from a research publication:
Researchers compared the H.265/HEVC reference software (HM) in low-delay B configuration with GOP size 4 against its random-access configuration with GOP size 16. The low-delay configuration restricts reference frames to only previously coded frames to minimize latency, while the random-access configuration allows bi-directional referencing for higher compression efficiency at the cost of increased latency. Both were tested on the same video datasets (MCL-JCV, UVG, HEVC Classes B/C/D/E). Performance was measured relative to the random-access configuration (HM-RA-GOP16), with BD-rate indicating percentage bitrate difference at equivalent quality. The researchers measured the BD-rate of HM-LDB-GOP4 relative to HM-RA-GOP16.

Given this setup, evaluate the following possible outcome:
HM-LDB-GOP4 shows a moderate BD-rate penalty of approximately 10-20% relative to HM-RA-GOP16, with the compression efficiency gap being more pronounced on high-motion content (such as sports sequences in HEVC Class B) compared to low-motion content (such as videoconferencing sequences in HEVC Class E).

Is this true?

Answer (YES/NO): NO